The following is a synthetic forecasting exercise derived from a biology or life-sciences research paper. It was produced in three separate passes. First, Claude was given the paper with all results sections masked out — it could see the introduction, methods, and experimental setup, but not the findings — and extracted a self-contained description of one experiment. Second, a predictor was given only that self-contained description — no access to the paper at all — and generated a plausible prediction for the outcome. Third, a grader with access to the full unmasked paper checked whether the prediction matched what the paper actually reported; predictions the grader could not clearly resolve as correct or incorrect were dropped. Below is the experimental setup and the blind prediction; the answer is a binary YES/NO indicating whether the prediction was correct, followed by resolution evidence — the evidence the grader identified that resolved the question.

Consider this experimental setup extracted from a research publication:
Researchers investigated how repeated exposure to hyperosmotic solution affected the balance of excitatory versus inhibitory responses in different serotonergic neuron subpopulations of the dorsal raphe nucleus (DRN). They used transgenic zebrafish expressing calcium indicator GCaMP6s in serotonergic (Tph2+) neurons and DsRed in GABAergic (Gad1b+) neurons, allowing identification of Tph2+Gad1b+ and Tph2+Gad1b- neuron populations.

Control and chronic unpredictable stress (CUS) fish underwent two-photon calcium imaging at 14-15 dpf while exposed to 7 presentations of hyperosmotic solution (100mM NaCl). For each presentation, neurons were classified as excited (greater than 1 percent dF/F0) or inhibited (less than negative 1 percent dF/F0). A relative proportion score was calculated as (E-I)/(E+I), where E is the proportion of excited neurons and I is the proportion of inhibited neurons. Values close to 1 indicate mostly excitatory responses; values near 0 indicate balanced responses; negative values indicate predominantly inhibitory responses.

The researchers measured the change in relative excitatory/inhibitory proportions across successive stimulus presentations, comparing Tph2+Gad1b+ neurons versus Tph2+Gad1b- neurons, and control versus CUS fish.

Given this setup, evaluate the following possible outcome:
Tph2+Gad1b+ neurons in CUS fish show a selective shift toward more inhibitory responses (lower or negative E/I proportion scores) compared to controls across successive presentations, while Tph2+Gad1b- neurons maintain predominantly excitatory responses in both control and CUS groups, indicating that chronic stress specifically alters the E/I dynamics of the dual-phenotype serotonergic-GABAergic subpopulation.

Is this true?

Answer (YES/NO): NO